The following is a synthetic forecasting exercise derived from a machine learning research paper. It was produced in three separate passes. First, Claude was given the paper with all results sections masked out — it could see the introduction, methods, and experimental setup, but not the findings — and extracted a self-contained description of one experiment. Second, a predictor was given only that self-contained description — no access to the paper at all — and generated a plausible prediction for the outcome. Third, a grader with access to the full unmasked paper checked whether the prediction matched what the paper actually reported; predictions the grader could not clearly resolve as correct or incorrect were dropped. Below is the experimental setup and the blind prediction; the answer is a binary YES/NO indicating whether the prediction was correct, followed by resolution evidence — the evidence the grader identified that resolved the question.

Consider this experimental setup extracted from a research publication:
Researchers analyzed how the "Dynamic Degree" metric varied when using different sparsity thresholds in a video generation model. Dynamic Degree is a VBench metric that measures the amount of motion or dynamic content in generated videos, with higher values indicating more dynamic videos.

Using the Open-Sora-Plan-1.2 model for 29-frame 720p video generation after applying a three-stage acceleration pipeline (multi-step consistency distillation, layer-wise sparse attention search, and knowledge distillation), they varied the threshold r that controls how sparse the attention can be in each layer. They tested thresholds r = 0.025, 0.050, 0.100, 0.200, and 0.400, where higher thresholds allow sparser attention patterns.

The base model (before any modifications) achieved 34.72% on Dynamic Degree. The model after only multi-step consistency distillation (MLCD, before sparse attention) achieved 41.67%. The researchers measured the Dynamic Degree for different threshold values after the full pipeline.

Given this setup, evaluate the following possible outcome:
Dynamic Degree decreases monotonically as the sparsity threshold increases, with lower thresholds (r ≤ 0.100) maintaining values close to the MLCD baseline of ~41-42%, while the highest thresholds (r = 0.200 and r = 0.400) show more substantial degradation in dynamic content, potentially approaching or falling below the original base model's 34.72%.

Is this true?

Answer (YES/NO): NO